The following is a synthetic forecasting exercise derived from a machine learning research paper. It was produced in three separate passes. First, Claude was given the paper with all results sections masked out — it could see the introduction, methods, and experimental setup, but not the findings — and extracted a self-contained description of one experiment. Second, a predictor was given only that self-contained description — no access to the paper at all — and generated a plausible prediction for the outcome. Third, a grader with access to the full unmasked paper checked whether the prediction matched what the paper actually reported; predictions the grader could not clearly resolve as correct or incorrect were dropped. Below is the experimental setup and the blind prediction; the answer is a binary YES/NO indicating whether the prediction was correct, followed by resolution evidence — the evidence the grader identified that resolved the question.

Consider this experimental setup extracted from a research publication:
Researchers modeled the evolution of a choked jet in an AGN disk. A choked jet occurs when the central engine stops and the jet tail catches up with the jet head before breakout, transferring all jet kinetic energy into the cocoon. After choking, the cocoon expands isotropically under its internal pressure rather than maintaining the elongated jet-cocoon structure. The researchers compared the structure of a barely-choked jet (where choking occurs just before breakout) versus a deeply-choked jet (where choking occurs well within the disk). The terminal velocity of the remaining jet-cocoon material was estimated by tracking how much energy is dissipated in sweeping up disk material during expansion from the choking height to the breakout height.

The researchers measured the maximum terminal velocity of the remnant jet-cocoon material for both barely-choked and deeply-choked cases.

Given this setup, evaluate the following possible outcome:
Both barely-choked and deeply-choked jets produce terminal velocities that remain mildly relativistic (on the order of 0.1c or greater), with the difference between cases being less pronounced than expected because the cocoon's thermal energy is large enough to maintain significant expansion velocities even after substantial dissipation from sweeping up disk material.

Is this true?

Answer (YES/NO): NO